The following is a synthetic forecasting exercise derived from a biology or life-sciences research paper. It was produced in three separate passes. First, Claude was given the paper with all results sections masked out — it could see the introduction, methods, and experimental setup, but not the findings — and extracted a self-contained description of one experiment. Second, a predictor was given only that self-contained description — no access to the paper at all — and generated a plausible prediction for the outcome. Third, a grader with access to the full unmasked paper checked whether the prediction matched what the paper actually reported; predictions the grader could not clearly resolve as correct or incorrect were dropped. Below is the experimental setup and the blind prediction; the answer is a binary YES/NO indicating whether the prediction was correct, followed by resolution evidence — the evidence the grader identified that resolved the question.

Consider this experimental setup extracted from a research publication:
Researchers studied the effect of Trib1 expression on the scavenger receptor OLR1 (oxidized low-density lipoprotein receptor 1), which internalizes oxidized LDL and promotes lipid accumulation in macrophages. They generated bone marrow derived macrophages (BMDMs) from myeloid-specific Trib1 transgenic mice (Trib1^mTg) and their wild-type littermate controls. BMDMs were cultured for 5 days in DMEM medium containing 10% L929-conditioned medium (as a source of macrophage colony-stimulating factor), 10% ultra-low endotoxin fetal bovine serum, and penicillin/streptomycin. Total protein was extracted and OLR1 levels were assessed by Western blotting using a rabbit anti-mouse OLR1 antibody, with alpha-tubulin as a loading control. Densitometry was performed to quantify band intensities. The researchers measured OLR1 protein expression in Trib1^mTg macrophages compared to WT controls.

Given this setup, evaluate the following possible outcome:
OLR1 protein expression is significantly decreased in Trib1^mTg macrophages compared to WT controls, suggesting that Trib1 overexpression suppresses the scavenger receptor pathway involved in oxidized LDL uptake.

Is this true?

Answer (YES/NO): NO